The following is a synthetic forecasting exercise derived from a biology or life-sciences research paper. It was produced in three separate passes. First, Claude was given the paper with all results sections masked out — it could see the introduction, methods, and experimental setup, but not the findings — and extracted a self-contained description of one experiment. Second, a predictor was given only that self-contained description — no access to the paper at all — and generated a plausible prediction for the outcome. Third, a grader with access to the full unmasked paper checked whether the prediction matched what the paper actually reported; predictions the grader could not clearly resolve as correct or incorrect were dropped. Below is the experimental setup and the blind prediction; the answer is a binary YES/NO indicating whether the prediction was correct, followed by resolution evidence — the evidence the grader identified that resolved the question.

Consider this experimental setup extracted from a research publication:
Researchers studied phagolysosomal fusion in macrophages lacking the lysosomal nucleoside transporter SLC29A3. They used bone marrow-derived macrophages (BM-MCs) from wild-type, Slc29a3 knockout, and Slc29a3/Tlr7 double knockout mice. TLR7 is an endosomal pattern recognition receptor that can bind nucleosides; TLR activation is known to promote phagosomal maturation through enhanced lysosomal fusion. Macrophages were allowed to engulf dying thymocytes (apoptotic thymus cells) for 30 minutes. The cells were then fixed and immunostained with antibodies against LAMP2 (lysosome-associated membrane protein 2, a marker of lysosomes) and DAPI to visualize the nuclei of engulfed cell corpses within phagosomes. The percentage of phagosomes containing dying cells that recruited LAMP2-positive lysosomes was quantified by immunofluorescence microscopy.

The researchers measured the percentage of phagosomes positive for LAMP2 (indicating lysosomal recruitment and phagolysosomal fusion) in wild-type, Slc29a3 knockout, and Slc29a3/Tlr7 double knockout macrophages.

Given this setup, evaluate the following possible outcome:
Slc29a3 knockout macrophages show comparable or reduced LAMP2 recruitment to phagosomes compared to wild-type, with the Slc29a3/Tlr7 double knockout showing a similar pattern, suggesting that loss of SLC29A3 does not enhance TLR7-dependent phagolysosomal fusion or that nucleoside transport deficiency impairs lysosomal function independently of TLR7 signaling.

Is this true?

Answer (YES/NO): NO